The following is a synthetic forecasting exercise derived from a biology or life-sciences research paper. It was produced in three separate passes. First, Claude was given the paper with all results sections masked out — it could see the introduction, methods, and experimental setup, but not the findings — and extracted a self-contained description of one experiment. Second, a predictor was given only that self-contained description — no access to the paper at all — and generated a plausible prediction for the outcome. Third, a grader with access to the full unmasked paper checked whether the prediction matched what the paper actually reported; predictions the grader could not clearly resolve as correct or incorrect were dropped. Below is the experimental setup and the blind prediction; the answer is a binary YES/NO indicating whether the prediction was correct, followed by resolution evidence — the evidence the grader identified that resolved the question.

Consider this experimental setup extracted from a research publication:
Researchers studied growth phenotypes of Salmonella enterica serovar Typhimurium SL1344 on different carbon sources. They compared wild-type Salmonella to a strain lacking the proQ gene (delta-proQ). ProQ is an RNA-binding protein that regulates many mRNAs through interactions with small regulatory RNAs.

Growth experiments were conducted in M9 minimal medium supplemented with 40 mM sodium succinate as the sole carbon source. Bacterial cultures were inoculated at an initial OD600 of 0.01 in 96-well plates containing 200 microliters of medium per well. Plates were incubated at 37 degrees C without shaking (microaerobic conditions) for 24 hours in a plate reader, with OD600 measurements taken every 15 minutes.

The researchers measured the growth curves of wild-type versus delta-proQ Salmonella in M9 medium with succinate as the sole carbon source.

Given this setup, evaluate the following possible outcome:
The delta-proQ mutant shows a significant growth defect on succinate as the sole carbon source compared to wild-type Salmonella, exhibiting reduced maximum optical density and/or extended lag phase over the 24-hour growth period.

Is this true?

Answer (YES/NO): NO